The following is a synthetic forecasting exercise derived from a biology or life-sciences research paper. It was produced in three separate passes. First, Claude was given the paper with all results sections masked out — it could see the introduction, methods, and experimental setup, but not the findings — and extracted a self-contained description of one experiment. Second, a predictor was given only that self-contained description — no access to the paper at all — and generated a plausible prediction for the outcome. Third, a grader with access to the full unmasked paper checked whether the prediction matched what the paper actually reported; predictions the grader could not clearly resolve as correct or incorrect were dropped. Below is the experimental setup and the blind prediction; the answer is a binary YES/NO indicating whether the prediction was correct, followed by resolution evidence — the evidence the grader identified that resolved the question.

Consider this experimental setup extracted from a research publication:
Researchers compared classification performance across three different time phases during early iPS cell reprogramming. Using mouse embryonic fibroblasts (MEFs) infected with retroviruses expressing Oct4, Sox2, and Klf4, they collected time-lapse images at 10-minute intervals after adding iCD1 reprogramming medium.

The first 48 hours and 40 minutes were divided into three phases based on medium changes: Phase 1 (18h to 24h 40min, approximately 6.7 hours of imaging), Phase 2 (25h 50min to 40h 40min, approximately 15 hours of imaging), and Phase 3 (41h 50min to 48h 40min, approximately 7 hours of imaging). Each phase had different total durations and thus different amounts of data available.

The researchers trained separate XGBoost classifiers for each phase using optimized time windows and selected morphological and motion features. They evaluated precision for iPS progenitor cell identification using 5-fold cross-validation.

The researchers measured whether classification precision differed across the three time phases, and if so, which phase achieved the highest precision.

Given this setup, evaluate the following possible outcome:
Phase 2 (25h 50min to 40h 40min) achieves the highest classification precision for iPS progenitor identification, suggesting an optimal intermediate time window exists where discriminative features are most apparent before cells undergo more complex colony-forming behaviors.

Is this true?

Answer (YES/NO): NO